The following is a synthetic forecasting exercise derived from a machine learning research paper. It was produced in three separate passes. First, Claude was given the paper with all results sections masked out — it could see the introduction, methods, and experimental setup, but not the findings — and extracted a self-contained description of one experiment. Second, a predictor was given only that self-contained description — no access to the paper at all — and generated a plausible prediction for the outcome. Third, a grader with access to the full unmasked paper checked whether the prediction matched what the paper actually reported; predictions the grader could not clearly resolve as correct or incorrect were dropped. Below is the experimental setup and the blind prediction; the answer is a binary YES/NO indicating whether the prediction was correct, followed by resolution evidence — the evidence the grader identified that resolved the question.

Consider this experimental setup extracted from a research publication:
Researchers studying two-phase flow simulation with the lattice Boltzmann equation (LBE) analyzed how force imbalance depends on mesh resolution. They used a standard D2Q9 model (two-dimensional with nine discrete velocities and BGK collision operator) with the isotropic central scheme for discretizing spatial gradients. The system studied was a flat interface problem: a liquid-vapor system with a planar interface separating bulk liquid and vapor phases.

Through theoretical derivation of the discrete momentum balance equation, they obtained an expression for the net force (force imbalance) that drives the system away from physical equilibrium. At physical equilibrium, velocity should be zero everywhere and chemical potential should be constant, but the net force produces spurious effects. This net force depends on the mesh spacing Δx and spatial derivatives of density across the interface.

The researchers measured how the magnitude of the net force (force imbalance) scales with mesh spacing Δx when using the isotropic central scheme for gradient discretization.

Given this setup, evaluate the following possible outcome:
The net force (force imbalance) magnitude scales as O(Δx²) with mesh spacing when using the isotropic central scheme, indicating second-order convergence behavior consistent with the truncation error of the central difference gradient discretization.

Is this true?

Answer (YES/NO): YES